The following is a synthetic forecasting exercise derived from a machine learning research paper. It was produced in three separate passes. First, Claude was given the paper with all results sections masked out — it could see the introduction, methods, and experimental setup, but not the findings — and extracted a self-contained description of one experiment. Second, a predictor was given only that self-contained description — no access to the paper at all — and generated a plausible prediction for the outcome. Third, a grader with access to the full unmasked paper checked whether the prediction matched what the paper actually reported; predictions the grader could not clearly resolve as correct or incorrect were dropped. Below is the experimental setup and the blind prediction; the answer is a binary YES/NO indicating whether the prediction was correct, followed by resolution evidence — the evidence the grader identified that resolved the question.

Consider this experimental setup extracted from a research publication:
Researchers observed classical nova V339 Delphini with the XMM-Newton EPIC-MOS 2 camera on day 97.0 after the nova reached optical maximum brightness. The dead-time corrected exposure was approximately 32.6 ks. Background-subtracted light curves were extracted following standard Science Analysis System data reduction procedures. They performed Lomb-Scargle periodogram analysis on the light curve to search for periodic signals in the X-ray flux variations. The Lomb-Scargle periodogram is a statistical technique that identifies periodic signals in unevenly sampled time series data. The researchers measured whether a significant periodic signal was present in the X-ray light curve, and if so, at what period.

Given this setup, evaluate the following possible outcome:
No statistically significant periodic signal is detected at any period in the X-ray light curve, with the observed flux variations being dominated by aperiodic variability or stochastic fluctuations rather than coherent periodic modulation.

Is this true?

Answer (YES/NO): NO